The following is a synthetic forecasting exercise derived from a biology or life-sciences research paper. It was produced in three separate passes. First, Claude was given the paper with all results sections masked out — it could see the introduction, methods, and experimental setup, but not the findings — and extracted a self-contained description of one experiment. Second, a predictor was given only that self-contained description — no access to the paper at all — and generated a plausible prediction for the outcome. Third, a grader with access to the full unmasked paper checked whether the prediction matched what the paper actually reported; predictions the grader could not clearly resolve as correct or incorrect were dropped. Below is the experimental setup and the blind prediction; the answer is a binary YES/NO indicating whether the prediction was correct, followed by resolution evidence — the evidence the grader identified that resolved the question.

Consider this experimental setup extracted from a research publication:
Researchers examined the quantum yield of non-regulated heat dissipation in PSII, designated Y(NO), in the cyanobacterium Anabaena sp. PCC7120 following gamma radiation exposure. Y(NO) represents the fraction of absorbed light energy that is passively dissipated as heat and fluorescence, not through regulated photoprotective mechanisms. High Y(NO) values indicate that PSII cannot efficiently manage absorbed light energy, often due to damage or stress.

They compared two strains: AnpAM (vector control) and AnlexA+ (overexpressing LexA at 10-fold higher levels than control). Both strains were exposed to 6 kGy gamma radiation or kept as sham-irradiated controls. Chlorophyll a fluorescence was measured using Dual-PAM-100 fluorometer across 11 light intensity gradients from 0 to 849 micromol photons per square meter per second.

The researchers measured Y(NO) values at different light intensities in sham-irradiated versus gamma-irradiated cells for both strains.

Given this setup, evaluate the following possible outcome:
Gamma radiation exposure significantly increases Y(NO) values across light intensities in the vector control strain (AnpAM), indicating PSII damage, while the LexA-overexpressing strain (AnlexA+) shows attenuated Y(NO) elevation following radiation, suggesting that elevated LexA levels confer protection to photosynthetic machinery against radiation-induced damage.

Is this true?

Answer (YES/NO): NO